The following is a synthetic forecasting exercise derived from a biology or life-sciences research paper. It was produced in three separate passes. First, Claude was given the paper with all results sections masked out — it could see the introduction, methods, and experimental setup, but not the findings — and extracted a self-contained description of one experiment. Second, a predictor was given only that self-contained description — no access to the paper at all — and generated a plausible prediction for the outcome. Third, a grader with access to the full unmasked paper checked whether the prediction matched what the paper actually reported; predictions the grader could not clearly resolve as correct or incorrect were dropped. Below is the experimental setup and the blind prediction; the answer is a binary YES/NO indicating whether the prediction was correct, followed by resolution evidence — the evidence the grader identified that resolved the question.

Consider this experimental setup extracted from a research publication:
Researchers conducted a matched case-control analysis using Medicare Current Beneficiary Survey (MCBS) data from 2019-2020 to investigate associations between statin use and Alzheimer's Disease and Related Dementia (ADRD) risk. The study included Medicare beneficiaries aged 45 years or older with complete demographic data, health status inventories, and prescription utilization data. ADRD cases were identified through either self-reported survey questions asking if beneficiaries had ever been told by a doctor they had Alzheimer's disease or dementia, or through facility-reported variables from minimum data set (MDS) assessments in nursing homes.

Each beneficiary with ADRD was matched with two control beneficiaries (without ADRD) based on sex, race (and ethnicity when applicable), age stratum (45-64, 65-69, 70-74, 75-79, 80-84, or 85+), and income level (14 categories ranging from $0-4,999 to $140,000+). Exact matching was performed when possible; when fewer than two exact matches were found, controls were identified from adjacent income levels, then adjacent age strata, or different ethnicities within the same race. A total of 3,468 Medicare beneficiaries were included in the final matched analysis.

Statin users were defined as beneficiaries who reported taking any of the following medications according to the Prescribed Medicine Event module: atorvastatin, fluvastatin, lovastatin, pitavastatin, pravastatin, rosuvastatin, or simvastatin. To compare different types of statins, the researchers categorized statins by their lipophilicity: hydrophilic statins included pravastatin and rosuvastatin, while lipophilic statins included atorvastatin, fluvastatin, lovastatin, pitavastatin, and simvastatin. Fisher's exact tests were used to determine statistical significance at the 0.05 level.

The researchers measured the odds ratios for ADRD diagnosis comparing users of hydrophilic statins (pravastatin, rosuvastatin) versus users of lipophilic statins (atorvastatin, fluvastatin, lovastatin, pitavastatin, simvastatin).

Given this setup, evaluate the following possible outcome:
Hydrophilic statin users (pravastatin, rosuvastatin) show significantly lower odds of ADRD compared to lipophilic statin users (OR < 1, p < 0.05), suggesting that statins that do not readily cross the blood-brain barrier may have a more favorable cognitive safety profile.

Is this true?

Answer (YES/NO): YES